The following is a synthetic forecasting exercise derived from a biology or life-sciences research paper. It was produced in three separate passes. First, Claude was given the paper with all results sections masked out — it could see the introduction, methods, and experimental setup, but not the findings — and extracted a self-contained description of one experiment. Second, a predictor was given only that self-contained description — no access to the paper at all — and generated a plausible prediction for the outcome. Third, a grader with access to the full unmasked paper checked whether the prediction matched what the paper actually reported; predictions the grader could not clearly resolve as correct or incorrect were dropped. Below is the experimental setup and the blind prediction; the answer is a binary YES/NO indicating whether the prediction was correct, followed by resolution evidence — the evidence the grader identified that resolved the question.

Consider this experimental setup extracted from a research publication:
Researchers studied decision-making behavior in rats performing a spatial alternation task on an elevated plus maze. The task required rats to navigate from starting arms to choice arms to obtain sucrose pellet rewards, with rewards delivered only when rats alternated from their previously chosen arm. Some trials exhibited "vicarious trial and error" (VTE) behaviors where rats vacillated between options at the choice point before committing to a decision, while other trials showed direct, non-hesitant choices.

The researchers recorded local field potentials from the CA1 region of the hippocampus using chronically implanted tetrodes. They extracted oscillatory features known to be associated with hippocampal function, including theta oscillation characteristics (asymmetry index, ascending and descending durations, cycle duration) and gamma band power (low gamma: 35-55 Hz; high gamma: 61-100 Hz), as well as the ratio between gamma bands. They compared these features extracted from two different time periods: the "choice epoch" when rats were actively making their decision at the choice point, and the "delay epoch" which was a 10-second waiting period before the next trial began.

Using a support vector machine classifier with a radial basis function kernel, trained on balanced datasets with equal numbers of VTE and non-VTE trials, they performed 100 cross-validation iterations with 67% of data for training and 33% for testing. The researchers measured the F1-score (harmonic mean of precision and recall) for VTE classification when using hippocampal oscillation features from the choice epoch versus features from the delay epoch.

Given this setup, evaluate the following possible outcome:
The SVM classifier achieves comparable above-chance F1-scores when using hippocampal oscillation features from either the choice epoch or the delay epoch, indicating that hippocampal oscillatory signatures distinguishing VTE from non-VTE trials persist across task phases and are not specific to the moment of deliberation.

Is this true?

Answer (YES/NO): NO